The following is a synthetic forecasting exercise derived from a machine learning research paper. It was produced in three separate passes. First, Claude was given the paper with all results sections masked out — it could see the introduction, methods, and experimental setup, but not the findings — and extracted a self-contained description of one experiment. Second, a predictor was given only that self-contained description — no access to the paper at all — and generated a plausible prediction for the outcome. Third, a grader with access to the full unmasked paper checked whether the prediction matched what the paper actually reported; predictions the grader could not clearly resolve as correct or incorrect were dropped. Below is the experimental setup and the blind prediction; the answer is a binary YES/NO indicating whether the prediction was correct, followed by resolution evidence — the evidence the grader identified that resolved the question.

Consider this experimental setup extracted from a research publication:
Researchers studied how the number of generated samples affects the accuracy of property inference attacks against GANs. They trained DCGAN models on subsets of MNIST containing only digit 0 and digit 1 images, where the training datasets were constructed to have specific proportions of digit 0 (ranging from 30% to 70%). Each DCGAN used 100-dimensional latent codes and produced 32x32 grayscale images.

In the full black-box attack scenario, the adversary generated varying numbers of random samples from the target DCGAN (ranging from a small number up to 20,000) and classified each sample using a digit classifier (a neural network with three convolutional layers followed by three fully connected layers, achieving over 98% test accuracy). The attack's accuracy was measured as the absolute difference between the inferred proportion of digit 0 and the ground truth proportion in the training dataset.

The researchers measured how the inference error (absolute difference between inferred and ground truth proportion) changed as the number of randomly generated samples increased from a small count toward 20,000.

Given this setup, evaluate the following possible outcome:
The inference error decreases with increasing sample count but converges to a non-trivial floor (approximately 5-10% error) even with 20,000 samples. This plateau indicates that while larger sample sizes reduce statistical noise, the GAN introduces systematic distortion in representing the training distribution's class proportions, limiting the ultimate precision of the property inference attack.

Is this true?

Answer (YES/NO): NO